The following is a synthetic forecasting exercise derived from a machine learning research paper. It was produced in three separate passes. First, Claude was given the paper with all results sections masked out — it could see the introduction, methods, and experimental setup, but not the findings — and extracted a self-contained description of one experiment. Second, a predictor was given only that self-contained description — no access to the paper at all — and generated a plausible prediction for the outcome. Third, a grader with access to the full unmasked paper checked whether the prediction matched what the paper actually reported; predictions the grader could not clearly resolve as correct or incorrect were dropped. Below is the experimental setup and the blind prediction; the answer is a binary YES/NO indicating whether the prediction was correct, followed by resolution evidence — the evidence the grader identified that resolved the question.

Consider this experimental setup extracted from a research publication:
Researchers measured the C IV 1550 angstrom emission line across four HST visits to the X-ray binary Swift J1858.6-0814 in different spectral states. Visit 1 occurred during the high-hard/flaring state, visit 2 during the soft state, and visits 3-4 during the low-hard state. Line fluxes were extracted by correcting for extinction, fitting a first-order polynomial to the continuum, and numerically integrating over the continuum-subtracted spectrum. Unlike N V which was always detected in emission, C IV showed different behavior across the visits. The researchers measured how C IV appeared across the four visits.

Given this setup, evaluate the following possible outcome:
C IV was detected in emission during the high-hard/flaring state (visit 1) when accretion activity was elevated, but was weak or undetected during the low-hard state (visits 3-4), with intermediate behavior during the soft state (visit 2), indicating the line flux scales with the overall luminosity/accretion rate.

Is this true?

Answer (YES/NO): NO